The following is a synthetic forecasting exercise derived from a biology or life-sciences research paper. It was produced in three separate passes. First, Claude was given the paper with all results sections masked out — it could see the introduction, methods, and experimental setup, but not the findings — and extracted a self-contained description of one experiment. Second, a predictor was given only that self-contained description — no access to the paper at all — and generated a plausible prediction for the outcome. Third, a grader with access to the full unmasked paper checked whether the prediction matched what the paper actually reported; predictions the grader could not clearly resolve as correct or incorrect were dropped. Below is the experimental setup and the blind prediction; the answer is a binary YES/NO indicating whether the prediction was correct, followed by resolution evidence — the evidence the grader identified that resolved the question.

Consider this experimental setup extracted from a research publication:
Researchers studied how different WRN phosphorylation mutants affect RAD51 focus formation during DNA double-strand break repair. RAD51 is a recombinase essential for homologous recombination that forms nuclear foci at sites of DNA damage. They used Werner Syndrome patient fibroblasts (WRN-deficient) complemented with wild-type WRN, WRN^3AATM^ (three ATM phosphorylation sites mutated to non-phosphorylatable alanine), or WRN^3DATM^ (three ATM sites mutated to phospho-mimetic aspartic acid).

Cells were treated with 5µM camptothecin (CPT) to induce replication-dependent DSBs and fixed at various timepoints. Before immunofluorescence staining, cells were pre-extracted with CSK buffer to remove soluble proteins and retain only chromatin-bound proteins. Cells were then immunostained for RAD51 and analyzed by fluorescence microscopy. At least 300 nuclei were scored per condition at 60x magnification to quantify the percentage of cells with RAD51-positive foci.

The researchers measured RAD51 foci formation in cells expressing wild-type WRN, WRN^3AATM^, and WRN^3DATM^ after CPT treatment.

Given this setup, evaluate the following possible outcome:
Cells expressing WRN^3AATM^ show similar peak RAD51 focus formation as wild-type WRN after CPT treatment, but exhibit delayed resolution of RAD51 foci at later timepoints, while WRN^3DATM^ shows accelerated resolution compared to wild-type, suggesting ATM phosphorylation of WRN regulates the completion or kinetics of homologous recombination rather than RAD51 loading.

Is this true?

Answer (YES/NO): NO